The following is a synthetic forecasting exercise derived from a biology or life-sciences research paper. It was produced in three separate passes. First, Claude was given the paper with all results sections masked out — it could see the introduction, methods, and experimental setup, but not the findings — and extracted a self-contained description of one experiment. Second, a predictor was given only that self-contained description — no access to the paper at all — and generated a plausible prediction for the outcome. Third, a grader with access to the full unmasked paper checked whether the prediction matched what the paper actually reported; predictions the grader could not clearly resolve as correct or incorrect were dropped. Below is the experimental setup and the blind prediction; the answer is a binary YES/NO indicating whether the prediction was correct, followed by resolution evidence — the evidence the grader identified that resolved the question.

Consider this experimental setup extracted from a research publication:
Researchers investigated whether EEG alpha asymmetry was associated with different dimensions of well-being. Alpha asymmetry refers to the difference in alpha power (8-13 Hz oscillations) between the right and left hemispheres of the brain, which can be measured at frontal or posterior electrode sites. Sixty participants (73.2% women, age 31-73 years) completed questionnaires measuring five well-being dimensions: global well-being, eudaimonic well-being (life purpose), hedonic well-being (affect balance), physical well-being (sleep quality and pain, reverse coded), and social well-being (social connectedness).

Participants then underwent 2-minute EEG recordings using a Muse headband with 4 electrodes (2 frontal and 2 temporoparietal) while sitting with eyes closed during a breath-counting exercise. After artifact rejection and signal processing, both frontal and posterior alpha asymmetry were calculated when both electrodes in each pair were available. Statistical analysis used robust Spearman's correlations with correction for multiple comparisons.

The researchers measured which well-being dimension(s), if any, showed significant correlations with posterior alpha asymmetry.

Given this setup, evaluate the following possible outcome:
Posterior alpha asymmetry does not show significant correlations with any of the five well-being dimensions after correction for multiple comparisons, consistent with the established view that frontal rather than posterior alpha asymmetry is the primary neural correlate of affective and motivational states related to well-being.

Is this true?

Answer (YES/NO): NO